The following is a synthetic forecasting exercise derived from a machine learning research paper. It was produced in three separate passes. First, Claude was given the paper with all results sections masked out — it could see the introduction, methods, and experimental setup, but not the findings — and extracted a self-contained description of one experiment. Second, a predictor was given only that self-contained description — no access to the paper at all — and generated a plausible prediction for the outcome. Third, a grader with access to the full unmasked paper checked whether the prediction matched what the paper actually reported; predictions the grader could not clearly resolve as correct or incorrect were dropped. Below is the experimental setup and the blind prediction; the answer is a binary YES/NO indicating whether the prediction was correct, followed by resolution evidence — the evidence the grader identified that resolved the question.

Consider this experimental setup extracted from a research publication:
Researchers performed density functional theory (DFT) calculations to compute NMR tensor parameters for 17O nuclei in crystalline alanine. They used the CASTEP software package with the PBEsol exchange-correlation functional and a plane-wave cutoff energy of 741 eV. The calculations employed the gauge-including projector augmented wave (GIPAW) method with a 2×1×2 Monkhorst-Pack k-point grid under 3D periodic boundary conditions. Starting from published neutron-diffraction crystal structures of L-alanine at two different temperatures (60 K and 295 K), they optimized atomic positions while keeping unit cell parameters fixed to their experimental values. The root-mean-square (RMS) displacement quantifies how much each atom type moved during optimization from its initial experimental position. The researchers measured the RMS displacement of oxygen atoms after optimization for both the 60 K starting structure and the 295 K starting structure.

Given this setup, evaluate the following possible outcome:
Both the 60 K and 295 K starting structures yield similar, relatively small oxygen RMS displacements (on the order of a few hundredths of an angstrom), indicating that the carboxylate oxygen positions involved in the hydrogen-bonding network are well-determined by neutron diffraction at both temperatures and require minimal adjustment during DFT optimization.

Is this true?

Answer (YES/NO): NO